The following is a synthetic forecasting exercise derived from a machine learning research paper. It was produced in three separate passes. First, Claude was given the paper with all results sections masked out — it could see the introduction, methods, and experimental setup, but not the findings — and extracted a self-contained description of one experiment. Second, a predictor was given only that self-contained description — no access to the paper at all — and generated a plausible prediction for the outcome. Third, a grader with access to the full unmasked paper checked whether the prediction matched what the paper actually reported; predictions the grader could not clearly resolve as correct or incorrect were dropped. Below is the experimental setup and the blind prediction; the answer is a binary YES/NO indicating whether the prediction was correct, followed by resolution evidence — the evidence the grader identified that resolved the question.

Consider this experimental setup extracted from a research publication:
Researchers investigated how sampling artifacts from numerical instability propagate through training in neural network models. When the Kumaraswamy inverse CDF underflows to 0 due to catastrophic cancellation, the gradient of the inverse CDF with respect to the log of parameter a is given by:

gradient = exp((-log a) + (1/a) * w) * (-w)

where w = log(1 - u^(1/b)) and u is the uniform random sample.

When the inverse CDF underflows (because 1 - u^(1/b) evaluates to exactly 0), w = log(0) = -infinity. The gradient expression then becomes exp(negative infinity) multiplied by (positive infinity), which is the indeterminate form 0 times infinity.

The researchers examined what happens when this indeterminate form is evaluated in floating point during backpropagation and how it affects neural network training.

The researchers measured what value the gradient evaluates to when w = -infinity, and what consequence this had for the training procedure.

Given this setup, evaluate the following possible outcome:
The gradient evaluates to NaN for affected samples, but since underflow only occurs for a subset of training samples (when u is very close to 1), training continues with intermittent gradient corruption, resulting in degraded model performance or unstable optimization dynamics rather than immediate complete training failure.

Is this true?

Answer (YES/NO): NO